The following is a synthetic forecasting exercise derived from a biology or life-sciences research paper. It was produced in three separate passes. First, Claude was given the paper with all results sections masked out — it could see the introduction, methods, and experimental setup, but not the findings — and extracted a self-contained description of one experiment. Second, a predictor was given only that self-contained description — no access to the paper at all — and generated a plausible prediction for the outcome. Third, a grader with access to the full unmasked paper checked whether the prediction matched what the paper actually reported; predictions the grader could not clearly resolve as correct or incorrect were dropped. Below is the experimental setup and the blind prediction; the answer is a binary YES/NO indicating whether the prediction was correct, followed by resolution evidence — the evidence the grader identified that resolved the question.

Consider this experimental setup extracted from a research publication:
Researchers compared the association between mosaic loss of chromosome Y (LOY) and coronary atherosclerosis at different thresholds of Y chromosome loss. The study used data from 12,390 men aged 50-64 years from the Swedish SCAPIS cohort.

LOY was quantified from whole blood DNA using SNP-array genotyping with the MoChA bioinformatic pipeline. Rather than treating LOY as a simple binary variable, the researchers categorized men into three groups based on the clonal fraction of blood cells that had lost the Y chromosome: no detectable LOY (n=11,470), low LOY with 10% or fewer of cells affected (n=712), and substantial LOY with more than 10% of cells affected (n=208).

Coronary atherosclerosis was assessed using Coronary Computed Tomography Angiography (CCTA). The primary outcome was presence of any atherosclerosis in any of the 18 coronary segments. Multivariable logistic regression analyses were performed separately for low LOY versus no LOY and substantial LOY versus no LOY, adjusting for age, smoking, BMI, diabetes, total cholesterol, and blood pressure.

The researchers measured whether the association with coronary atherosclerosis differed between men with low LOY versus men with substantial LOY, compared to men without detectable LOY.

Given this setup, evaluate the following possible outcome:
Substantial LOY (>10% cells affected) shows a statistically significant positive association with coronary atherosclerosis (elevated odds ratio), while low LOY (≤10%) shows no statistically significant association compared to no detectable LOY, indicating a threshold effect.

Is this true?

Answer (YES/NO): YES